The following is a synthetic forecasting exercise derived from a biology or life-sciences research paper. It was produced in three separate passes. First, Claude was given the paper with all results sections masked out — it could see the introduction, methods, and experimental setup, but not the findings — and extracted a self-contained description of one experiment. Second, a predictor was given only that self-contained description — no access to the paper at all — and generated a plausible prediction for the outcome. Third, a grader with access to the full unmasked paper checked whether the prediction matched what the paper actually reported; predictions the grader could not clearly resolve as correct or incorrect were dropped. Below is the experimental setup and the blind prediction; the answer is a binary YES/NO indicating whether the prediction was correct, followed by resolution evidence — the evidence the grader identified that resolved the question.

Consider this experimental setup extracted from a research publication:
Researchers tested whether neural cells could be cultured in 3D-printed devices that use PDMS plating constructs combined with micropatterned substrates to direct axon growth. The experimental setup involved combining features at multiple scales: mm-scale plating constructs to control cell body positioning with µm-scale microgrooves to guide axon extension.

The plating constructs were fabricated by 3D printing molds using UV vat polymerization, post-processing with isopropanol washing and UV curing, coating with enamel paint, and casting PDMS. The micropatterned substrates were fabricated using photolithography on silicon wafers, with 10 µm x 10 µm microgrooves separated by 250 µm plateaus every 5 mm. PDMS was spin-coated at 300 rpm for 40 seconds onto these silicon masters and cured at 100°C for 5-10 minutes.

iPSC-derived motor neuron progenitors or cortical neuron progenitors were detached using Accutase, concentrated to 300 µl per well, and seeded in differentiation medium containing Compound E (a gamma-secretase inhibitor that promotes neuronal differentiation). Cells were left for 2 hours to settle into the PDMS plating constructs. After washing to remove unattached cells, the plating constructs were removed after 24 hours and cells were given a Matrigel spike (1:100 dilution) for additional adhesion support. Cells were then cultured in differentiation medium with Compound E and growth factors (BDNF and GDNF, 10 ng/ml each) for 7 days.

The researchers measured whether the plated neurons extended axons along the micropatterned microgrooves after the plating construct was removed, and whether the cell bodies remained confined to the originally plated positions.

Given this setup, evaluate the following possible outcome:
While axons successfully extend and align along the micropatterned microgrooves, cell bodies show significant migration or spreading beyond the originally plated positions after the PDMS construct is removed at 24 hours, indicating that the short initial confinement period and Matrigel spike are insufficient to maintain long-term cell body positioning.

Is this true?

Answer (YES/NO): NO